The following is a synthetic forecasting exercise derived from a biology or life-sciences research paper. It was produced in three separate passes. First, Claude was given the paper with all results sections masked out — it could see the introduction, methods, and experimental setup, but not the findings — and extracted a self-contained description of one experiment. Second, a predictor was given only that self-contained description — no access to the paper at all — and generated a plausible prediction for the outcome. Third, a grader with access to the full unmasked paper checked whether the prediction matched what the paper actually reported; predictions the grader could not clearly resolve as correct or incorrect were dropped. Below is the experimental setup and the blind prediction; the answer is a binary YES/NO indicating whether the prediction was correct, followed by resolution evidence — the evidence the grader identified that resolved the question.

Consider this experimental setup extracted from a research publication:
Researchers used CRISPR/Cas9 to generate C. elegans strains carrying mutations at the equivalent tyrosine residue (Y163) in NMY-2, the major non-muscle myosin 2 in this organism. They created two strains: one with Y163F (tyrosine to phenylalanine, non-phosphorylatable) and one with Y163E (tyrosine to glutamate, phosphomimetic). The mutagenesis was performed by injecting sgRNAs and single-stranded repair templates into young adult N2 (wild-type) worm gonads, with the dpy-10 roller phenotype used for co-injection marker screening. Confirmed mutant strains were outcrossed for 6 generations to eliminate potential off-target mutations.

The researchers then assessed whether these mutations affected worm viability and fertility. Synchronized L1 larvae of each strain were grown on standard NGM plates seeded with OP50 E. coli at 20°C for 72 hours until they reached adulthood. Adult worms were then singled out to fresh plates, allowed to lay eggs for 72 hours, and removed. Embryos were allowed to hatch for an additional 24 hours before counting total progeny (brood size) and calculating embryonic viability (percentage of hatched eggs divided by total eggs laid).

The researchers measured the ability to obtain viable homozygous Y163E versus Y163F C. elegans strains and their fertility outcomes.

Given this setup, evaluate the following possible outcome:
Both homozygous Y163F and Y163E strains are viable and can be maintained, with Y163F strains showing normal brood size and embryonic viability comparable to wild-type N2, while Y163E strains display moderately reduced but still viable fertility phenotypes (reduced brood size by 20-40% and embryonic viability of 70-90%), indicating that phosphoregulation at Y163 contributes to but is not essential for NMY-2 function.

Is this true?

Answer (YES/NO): NO